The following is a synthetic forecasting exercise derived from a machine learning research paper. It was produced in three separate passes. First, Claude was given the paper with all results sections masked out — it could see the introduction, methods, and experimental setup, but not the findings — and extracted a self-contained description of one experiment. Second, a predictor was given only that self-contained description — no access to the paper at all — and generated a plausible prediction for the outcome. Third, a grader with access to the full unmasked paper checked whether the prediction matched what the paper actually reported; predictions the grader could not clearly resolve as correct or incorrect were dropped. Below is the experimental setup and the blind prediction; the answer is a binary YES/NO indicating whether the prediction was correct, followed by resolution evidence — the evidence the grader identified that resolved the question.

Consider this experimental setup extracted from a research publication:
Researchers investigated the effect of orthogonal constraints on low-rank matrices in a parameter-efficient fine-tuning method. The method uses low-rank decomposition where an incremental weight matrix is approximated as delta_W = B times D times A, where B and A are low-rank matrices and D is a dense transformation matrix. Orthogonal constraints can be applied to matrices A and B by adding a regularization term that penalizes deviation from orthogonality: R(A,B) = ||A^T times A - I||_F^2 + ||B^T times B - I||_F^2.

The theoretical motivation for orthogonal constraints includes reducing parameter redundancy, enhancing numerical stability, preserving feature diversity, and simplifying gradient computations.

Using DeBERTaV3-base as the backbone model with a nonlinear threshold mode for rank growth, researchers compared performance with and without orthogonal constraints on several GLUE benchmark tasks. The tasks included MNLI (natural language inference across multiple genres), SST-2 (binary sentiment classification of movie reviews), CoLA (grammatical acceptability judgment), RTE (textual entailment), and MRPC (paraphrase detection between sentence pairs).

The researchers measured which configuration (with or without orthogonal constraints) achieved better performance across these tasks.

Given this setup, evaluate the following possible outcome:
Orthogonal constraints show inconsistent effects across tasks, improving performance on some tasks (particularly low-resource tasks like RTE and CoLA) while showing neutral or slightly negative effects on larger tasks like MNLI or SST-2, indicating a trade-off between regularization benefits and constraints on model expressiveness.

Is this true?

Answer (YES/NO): NO